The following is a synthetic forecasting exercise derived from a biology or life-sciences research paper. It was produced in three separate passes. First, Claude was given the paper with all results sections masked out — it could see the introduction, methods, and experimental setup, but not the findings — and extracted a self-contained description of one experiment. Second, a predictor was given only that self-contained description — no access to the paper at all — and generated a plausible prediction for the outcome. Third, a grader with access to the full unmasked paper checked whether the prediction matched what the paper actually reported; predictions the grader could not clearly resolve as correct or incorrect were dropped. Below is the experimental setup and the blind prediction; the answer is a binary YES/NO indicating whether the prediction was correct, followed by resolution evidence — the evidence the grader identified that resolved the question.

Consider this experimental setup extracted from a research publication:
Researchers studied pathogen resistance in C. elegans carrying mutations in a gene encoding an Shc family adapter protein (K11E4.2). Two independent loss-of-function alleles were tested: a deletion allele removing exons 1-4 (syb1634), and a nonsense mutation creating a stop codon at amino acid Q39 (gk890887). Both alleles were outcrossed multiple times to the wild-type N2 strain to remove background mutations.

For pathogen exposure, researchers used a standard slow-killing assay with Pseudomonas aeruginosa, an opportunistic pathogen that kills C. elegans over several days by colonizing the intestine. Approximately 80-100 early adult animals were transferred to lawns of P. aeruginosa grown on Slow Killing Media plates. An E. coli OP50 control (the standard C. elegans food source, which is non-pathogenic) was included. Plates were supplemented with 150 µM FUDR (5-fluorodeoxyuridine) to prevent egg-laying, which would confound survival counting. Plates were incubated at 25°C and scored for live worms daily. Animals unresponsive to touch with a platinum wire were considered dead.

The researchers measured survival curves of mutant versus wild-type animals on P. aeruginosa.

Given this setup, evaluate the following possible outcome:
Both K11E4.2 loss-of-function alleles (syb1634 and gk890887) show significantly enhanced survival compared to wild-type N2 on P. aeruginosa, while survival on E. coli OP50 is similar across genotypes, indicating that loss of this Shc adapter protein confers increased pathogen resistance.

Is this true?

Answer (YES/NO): NO